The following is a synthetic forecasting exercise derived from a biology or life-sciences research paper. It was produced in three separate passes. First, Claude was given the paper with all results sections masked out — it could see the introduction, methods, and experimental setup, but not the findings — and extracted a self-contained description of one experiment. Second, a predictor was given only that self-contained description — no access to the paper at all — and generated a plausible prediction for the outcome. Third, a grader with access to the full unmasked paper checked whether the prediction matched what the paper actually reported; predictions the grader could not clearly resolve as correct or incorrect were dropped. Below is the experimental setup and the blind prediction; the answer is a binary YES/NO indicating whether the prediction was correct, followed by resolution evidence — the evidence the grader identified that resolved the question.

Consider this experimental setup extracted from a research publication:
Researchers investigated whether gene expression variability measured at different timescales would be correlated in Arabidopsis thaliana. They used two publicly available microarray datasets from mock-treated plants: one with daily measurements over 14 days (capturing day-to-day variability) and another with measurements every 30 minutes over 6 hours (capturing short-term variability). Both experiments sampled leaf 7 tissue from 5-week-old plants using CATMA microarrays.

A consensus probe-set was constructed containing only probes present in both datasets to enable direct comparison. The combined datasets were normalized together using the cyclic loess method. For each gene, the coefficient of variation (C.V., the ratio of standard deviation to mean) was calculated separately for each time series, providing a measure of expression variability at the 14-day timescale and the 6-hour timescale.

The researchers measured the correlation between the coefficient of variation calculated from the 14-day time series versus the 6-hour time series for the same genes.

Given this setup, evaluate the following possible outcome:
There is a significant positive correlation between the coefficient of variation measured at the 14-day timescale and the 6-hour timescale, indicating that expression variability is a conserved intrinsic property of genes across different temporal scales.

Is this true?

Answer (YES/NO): YES